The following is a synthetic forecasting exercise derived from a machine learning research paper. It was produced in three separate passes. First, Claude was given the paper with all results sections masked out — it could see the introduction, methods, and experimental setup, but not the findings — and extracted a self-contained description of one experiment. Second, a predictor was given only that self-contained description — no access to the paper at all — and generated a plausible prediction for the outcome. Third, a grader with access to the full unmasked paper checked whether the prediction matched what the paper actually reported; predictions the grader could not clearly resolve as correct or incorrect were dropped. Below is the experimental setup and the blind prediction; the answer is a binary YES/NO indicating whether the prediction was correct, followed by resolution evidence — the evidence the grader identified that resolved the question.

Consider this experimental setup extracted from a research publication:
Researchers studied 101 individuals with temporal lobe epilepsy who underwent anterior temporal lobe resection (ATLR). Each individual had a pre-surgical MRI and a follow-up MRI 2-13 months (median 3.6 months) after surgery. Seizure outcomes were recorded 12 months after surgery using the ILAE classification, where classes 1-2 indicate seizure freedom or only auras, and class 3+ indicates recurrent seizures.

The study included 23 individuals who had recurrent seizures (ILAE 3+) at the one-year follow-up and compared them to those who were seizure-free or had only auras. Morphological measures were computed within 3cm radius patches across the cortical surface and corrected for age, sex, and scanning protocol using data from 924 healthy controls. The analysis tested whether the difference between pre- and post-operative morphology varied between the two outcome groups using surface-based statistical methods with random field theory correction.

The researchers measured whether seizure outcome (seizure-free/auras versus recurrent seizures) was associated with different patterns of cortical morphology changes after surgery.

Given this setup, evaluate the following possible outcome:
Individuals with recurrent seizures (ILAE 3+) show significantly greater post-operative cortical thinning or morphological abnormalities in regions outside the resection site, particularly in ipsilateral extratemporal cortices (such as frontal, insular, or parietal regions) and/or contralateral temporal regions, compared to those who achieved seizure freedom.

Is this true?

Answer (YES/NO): NO